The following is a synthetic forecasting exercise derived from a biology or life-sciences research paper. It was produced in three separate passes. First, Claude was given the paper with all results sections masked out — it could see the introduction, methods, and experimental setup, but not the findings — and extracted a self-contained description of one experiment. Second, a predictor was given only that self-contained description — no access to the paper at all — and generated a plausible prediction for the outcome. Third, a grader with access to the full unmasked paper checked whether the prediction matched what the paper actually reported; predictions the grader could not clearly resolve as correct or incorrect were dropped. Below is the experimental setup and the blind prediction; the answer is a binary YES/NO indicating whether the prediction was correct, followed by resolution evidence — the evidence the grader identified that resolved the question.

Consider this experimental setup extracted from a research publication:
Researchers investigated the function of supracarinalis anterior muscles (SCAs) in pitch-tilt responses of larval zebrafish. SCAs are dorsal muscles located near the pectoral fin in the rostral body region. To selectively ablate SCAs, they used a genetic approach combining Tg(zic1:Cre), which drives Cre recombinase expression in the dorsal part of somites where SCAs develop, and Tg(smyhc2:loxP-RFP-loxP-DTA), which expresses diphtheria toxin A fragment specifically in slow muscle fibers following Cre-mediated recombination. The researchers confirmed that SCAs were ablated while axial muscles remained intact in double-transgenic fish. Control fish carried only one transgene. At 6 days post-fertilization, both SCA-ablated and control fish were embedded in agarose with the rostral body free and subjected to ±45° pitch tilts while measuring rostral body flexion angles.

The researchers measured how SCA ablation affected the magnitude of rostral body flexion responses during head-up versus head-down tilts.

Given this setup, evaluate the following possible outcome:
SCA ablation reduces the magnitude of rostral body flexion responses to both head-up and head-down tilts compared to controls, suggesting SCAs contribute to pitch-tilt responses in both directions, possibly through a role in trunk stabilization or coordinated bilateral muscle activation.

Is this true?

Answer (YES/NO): NO